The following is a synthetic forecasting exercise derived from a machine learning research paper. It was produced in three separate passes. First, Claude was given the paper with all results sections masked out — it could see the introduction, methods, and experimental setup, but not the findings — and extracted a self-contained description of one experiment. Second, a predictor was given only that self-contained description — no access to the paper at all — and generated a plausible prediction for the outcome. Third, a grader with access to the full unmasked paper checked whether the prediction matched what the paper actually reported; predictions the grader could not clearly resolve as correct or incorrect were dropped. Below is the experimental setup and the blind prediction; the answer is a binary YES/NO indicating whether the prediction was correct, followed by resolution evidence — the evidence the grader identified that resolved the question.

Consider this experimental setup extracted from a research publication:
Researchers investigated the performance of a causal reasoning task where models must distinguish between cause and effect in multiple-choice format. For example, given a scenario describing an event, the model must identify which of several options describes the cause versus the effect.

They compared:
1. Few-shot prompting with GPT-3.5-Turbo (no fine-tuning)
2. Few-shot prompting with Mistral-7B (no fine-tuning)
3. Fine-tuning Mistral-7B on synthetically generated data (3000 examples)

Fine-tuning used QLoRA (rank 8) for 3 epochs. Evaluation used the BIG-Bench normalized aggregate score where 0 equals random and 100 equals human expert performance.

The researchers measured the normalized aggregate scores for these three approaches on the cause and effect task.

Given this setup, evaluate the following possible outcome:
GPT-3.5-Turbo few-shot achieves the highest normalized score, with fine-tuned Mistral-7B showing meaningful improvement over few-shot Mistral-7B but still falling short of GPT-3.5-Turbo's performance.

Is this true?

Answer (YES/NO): NO